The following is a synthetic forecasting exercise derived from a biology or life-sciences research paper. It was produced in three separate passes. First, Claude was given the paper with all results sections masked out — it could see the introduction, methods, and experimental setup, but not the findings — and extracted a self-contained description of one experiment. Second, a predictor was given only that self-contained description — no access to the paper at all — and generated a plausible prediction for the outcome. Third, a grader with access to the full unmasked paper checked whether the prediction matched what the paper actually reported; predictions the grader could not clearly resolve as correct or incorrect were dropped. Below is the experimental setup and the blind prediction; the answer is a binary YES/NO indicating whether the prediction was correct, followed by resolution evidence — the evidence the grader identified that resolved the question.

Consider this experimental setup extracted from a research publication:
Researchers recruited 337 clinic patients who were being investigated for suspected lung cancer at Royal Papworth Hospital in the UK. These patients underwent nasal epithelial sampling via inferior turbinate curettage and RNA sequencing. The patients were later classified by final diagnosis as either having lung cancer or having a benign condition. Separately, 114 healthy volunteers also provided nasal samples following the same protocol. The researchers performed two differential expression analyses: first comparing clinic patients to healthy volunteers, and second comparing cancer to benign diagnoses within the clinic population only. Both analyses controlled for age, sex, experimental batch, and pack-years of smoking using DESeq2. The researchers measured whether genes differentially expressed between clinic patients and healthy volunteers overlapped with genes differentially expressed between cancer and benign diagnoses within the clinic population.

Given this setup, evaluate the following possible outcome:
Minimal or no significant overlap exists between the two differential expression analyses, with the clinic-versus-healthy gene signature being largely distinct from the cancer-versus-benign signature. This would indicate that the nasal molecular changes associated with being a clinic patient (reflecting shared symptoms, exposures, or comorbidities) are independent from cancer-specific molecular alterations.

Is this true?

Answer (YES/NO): YES